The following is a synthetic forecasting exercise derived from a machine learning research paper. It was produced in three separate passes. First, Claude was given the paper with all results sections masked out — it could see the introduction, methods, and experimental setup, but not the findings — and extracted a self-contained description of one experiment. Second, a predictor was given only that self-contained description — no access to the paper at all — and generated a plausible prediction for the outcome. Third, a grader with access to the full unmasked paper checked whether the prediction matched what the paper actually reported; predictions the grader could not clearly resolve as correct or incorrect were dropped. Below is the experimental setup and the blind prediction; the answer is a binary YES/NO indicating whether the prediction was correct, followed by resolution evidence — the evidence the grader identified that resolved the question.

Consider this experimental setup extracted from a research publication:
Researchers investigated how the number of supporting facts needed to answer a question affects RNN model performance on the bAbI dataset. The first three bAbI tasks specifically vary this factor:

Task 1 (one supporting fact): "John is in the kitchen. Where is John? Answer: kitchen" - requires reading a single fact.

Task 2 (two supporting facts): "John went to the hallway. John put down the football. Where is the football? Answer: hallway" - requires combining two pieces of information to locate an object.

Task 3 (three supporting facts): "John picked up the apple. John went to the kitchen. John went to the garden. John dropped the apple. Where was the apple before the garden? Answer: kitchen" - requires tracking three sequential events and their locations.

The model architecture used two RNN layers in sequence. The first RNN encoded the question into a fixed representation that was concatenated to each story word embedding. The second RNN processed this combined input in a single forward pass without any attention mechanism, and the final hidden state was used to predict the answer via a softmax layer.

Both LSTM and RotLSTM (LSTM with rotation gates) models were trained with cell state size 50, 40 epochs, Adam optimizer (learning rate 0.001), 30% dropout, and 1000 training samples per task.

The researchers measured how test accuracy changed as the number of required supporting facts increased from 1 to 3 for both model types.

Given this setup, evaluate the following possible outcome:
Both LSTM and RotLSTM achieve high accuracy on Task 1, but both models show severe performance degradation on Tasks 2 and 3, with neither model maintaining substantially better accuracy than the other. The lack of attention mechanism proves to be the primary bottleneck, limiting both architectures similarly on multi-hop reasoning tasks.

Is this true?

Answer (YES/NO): YES